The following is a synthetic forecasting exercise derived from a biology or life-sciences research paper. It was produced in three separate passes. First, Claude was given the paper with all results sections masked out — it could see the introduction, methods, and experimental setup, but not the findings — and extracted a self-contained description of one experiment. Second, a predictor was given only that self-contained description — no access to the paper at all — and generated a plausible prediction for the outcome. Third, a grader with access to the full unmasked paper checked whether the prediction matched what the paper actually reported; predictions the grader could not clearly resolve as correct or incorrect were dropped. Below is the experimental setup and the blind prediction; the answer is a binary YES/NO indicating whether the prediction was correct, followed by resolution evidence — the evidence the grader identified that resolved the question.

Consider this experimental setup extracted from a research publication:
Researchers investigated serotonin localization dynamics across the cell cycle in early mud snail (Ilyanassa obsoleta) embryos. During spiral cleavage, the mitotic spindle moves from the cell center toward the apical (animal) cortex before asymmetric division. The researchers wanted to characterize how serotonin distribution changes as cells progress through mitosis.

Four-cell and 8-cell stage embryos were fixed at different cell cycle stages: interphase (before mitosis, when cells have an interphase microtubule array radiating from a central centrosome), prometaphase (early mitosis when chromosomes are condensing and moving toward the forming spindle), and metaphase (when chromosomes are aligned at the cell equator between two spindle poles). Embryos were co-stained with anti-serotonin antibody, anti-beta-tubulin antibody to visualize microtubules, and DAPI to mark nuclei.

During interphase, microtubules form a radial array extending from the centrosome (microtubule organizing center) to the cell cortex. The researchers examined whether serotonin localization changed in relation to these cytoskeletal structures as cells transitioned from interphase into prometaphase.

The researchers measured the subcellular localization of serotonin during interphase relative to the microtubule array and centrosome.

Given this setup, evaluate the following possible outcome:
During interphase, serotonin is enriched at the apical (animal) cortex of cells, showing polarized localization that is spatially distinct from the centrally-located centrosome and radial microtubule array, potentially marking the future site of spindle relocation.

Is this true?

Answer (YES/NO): NO